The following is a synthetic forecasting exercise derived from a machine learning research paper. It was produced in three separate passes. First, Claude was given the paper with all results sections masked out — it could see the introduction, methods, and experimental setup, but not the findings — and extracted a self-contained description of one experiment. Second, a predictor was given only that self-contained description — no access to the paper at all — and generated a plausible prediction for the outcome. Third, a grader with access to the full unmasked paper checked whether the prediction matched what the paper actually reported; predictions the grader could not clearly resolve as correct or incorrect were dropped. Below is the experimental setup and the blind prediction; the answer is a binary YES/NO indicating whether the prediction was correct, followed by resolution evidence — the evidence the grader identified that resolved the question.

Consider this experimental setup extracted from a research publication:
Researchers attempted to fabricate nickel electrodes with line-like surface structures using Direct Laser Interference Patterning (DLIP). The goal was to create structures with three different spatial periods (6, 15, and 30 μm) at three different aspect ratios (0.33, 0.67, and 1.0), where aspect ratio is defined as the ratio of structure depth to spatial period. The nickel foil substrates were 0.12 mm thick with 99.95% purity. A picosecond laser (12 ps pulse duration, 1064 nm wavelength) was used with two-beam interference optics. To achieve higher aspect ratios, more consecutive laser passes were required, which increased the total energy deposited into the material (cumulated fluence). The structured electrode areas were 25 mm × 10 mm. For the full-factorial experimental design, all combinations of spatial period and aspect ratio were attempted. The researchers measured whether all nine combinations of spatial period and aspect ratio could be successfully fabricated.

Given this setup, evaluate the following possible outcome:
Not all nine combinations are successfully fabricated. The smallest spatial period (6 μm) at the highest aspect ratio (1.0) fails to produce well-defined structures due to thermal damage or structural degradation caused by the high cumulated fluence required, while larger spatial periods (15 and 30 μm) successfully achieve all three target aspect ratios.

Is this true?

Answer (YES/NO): NO